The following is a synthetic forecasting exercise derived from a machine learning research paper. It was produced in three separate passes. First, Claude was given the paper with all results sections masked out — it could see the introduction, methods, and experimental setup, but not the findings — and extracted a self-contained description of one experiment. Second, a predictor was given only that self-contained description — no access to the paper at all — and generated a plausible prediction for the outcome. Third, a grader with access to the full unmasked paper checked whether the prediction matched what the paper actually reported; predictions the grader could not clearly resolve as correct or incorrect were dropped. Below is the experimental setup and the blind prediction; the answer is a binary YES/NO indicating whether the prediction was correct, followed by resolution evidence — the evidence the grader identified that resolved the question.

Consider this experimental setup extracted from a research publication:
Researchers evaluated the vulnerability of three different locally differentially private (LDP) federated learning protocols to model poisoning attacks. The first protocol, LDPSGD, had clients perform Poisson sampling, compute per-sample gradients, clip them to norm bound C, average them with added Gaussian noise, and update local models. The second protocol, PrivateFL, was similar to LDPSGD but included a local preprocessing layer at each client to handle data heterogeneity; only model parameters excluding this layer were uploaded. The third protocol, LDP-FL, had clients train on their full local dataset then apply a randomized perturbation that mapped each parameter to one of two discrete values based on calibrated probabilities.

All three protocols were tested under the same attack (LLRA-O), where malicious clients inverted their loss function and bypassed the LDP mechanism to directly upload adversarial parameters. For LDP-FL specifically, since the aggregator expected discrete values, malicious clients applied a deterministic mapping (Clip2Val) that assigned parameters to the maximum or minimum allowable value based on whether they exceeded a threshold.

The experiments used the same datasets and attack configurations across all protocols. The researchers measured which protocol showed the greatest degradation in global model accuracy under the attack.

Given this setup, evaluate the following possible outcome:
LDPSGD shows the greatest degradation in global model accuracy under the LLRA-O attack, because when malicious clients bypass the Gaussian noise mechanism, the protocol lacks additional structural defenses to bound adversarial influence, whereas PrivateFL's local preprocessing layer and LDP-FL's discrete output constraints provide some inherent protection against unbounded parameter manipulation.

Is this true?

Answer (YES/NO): NO